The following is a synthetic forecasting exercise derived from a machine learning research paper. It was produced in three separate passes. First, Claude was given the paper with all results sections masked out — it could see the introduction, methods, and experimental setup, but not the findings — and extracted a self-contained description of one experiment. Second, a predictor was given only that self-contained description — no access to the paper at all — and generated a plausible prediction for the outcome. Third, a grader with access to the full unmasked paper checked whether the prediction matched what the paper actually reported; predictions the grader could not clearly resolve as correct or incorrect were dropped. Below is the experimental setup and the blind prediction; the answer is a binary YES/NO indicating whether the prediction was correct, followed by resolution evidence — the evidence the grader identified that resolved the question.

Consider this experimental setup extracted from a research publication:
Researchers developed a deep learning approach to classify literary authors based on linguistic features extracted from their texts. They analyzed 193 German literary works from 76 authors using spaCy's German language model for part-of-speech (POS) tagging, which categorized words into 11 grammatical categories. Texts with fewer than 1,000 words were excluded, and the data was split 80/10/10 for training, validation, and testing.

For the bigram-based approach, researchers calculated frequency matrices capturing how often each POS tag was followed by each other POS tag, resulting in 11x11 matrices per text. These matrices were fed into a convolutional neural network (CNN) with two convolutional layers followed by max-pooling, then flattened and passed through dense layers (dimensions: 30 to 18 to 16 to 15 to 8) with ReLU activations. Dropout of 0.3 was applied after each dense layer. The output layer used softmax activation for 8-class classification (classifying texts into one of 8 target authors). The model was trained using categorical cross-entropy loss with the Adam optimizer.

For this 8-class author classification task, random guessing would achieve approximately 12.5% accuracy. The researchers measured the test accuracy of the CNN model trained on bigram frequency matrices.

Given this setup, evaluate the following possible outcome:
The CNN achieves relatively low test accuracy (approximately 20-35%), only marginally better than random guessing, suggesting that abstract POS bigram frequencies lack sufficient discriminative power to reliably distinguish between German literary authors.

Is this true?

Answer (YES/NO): NO